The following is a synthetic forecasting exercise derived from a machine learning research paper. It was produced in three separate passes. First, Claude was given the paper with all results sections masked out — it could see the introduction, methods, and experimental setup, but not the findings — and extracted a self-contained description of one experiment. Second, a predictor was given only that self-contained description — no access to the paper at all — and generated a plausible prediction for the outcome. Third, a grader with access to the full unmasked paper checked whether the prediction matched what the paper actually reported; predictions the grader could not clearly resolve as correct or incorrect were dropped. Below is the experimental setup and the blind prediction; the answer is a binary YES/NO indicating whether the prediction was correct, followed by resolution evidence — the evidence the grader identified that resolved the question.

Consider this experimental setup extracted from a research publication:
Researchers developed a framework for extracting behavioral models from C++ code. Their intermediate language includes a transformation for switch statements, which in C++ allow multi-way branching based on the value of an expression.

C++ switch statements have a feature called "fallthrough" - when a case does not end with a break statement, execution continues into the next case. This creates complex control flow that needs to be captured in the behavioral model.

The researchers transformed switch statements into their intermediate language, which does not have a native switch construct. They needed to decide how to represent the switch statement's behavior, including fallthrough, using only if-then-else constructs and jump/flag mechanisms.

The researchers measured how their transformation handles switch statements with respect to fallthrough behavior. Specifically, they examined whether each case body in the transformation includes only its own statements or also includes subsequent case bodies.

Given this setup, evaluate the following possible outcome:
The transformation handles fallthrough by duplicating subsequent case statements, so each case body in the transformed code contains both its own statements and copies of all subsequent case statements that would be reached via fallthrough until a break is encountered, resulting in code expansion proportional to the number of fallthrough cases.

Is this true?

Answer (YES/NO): NO